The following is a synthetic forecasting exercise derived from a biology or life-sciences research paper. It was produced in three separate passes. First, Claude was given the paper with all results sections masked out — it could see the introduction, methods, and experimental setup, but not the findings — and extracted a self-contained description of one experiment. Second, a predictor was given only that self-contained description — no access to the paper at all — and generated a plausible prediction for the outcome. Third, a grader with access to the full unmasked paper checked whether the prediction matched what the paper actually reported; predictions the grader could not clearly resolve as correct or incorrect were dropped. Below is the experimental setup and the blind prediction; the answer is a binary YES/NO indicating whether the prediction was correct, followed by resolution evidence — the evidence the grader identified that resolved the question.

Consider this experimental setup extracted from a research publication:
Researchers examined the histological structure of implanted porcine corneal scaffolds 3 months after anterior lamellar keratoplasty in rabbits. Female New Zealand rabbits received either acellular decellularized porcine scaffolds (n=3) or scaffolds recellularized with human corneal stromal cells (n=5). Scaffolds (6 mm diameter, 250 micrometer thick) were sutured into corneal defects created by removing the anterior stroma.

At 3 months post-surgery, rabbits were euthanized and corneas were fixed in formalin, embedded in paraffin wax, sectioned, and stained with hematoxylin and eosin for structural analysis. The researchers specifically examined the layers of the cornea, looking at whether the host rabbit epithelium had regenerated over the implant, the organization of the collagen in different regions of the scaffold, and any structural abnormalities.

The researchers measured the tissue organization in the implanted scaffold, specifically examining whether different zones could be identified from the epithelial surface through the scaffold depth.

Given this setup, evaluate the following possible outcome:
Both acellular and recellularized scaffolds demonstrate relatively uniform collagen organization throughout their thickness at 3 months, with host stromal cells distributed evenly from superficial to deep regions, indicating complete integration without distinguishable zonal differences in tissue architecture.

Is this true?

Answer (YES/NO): NO